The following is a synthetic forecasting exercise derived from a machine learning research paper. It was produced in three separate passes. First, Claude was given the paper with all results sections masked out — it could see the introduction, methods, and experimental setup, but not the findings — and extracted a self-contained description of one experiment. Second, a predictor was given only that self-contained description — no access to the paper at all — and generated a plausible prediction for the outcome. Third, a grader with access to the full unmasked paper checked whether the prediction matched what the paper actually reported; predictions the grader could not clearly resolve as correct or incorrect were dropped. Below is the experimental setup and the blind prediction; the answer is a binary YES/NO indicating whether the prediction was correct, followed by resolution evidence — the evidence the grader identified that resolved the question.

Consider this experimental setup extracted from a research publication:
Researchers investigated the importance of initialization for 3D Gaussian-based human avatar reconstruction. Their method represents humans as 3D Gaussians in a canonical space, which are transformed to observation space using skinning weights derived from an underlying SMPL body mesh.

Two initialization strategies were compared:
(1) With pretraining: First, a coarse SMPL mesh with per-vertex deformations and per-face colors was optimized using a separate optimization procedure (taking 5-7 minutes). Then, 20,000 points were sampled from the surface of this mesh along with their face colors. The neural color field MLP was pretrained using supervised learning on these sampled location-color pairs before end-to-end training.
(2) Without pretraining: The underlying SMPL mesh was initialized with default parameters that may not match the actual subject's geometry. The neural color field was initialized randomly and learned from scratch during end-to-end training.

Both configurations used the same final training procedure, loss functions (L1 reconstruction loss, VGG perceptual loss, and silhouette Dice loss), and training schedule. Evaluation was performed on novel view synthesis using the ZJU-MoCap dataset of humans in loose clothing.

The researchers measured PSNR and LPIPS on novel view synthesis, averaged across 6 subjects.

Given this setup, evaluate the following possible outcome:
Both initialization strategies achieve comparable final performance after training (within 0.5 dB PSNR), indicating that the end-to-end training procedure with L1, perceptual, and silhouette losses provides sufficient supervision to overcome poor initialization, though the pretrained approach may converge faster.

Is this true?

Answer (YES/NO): NO